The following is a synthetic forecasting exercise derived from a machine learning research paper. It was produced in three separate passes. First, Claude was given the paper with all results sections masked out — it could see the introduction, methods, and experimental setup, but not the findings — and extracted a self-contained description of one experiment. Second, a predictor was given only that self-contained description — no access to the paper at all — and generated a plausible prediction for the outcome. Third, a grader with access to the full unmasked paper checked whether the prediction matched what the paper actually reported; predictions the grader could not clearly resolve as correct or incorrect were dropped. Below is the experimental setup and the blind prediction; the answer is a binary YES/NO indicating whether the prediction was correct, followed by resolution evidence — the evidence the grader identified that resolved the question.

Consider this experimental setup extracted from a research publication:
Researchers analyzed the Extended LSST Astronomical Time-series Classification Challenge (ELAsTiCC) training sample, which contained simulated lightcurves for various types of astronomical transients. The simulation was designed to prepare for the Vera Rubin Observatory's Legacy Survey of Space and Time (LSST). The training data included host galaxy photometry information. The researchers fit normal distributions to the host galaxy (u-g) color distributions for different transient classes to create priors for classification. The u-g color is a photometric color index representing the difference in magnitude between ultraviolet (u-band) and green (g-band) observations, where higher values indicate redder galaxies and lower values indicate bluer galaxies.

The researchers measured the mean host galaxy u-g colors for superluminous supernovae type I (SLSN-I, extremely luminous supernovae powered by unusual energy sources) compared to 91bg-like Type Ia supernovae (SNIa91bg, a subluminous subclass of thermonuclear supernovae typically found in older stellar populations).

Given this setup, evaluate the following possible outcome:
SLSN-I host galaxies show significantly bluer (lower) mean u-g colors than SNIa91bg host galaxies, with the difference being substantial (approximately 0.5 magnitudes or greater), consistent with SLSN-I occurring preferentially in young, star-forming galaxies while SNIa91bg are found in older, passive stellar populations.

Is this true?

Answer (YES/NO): YES